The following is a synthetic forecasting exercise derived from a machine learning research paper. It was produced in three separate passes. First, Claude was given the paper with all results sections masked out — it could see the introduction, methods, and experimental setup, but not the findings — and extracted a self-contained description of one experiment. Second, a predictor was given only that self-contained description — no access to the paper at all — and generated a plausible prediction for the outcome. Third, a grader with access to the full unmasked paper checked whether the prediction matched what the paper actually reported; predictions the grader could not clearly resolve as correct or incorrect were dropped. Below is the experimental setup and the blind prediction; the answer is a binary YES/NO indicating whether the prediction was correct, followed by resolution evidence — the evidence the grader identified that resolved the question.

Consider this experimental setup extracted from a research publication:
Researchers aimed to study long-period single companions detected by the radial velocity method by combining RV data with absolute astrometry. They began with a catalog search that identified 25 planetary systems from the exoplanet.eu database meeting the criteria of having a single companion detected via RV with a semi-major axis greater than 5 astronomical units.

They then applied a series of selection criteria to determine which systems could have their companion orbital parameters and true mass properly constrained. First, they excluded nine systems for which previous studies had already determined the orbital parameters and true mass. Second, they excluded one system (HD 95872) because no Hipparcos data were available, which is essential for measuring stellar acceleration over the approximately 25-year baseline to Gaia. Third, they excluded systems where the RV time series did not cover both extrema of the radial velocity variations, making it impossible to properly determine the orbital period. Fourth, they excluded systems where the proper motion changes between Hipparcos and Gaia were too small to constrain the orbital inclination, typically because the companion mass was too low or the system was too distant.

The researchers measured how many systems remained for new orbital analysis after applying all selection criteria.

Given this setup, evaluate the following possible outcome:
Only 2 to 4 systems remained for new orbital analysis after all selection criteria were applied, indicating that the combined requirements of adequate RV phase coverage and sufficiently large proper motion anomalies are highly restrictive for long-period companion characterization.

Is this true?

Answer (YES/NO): NO